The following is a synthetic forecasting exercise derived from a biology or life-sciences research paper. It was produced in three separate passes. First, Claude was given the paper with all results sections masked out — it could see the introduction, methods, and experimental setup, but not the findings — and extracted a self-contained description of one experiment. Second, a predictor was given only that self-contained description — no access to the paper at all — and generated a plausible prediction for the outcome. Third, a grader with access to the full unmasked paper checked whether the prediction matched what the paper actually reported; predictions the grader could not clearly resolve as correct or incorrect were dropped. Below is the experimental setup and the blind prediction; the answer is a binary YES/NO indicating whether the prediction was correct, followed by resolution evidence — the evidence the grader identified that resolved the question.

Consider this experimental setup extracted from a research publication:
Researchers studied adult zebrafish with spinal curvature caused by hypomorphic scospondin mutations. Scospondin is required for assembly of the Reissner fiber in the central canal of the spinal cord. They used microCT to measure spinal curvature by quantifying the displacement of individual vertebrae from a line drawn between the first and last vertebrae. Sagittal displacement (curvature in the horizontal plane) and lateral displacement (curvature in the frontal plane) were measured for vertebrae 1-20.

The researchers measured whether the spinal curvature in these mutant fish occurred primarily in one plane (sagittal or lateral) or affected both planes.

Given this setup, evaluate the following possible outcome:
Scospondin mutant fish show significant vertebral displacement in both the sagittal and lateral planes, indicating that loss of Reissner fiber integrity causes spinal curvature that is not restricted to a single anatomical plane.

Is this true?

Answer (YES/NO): YES